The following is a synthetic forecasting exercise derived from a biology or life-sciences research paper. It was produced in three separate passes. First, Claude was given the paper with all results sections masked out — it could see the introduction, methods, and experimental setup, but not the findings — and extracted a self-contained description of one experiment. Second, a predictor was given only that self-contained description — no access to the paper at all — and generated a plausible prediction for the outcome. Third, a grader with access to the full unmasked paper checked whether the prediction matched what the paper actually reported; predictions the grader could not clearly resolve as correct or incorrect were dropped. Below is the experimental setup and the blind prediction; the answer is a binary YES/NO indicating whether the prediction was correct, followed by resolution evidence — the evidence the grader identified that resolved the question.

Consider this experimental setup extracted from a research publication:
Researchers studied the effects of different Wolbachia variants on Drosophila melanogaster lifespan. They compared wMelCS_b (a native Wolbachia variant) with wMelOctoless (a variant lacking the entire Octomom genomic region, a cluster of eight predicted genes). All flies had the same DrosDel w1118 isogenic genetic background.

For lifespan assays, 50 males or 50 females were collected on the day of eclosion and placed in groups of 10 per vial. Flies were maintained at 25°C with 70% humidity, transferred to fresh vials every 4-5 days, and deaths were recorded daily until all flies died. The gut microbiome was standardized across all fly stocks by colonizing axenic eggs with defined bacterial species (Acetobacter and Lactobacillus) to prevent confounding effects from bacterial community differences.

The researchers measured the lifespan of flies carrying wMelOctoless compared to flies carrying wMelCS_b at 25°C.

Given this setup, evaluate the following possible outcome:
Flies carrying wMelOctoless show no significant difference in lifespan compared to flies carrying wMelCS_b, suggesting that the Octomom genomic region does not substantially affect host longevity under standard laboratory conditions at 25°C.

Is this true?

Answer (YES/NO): NO